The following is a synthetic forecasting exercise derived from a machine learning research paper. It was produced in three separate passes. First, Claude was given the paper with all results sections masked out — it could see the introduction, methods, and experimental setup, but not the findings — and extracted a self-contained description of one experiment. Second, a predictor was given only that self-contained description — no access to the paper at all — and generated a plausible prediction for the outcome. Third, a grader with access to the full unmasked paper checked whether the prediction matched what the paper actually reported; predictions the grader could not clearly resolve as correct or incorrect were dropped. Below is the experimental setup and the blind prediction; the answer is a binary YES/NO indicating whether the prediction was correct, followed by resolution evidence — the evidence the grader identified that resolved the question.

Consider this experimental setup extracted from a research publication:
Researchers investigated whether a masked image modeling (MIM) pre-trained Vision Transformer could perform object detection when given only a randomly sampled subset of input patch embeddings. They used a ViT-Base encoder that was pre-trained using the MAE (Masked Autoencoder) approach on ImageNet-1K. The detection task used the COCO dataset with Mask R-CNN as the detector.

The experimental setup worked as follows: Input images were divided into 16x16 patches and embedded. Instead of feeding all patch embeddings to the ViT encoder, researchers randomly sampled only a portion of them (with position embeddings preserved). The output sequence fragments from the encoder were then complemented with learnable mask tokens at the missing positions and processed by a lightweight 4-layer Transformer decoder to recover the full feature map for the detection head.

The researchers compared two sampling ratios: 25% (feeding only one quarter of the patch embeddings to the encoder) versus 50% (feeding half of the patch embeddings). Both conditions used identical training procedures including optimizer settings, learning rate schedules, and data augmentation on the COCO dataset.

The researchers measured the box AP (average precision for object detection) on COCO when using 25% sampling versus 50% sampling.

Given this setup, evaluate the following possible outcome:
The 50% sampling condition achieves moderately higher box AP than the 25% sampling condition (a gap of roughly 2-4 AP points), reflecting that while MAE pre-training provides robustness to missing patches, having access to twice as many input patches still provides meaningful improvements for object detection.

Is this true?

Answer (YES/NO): NO